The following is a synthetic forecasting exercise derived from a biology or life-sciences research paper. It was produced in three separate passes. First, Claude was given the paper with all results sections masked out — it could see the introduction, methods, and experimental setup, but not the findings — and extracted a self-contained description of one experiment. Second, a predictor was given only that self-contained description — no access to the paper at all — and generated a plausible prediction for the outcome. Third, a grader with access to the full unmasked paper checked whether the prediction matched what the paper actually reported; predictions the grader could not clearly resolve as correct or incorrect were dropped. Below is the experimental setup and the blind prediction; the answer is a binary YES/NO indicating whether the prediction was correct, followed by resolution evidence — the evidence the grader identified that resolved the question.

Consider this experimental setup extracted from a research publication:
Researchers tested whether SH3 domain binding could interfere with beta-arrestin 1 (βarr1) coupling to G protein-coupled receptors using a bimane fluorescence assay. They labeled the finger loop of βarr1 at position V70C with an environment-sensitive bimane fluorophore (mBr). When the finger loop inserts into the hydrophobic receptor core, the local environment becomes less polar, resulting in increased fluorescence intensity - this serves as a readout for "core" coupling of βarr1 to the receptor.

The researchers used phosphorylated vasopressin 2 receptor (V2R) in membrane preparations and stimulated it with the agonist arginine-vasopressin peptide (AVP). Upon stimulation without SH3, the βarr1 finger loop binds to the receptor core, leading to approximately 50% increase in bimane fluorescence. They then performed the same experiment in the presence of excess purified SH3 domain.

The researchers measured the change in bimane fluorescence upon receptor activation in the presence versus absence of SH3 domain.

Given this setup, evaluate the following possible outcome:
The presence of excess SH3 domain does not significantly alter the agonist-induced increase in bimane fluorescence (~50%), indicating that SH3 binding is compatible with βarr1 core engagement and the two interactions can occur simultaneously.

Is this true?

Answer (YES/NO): NO